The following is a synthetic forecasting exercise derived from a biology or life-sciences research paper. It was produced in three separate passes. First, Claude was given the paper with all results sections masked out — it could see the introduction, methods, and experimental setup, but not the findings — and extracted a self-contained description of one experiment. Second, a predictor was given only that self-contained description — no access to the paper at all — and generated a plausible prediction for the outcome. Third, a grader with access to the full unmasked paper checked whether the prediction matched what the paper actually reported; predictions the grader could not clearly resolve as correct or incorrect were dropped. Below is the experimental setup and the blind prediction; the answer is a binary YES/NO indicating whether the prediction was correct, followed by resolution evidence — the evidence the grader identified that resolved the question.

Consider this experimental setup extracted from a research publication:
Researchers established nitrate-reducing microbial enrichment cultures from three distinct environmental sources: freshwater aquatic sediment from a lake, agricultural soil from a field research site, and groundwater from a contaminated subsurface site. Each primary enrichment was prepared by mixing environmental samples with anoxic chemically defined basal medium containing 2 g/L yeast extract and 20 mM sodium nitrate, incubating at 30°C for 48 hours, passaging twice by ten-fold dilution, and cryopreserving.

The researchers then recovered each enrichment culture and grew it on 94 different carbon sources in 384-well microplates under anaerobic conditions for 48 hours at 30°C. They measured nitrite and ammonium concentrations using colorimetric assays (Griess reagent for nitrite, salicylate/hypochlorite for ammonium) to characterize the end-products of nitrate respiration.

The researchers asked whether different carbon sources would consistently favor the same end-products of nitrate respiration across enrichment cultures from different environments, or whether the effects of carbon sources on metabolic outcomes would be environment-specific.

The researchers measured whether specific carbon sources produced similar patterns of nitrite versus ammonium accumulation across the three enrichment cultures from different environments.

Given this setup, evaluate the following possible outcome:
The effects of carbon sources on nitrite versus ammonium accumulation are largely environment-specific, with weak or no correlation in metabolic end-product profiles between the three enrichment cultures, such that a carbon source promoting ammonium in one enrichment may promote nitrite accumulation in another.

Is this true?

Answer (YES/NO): NO